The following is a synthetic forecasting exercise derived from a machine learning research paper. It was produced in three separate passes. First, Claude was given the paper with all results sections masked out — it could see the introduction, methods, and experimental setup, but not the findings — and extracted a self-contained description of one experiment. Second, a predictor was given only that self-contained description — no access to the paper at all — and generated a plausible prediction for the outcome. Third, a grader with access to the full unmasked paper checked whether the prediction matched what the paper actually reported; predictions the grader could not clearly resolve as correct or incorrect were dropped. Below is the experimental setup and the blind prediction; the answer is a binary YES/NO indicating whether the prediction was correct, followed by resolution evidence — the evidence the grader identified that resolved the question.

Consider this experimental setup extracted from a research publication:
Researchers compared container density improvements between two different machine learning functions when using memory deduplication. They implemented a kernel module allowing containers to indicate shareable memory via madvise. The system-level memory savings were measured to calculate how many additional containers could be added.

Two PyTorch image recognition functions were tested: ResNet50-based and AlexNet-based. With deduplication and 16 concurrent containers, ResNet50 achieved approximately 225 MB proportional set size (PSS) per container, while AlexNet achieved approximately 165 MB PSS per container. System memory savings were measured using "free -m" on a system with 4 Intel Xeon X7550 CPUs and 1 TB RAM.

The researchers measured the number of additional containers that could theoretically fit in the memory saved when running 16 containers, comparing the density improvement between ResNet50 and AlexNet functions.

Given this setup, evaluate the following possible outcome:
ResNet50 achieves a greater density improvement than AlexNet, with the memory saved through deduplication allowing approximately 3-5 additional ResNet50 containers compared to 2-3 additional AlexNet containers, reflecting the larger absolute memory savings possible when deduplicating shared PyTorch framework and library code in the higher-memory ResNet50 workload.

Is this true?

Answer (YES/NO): NO